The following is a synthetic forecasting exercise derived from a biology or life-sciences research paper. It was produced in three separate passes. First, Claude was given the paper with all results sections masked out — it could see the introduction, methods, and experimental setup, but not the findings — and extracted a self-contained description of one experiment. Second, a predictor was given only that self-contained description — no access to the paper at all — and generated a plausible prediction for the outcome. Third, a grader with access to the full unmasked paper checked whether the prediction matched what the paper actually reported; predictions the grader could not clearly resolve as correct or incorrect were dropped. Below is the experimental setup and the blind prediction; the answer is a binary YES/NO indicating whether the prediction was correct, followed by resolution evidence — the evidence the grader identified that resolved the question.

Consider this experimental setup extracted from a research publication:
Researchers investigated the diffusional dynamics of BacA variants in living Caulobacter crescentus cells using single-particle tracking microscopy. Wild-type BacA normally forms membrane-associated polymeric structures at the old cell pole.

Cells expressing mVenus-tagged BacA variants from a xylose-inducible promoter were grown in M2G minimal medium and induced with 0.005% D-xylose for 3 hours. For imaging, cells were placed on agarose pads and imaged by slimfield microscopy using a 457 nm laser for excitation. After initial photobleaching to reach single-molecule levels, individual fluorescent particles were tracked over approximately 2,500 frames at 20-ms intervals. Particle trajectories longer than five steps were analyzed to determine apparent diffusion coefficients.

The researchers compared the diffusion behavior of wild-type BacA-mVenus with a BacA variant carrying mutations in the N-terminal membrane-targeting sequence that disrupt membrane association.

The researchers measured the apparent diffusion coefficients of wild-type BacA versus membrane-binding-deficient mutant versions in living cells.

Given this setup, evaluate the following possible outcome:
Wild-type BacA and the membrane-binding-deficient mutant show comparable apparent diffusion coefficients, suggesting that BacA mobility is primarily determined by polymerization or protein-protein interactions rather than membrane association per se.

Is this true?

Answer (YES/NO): NO